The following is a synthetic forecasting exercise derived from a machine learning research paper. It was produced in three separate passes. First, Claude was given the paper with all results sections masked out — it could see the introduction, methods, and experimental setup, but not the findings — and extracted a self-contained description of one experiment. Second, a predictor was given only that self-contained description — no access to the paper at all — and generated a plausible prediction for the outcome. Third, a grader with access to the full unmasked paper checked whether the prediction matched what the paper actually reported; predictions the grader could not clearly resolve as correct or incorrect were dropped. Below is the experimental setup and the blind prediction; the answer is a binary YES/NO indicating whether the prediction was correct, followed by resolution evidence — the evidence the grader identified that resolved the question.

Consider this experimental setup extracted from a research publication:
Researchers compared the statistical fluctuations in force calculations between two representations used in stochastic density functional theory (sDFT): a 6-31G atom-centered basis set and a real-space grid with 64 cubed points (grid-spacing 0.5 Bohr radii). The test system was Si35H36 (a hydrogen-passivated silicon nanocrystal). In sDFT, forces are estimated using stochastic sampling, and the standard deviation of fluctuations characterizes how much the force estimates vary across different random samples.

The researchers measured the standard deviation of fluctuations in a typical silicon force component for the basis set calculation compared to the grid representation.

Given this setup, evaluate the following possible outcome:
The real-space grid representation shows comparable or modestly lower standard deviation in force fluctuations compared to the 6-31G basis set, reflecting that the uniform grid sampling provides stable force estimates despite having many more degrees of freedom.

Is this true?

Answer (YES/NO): NO